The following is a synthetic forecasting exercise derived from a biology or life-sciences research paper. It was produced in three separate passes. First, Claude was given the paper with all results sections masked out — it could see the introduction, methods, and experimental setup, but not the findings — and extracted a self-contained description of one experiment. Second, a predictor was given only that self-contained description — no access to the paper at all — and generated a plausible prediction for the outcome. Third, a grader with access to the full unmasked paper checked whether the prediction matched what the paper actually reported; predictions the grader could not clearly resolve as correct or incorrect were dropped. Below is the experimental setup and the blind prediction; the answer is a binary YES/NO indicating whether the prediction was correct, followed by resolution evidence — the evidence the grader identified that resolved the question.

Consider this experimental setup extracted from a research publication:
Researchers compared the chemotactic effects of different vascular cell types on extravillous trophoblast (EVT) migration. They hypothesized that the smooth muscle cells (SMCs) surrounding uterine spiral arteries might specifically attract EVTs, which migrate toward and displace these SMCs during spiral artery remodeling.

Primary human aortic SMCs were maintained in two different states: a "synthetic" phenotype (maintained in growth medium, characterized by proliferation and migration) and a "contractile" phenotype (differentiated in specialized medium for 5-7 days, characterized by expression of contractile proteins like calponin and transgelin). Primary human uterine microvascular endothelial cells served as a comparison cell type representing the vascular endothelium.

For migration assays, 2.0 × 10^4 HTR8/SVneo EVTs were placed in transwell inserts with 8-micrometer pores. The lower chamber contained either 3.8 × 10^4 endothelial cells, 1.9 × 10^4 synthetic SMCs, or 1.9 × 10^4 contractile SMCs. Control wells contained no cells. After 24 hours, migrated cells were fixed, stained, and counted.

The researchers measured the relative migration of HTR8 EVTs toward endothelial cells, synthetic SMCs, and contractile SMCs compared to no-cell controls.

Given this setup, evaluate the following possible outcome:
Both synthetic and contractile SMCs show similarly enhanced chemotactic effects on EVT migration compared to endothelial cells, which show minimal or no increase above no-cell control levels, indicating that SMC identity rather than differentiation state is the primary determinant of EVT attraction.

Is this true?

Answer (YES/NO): NO